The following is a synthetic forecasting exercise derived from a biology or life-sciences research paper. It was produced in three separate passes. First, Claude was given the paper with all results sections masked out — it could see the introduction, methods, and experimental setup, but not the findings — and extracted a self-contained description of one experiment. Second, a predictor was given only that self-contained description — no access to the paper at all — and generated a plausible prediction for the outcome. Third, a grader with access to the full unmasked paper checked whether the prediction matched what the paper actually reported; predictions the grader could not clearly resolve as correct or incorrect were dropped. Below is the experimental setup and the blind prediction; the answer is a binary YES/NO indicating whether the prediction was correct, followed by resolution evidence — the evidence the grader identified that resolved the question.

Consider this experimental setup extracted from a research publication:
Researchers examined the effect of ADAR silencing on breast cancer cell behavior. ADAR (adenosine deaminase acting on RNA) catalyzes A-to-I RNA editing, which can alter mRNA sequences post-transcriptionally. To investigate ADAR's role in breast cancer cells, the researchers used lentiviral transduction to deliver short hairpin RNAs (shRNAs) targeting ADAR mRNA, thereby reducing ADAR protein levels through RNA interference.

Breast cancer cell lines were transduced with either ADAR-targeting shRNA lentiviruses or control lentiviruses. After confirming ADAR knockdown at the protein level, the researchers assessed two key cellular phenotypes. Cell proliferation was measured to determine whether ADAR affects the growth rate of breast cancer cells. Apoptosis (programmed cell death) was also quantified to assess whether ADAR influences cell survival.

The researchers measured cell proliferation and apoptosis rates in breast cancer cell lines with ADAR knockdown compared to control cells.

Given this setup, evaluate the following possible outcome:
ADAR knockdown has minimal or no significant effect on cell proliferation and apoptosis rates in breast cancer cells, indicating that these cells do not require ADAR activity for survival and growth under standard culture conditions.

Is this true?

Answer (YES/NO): NO